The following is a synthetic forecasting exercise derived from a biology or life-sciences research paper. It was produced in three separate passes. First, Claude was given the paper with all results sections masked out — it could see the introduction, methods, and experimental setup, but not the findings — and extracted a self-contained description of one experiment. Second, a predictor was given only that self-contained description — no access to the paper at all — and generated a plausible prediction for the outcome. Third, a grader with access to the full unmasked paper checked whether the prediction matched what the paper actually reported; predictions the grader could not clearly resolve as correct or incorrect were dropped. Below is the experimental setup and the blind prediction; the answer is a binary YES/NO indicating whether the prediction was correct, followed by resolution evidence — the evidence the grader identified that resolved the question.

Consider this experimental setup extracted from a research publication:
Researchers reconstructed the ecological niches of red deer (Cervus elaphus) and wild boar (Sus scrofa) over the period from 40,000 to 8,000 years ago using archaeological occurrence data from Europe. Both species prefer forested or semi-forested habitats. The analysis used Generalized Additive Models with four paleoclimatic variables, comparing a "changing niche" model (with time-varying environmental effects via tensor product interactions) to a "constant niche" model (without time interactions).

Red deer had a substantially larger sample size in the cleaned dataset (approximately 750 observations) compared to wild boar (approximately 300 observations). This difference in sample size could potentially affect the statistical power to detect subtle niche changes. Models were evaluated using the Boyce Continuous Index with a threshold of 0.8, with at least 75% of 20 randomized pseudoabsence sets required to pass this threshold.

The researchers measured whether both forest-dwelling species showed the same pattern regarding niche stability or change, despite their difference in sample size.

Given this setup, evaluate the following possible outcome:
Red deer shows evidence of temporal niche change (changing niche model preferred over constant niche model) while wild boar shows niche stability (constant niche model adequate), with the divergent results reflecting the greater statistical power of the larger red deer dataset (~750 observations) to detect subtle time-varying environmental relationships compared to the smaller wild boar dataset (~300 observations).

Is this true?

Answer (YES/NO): NO